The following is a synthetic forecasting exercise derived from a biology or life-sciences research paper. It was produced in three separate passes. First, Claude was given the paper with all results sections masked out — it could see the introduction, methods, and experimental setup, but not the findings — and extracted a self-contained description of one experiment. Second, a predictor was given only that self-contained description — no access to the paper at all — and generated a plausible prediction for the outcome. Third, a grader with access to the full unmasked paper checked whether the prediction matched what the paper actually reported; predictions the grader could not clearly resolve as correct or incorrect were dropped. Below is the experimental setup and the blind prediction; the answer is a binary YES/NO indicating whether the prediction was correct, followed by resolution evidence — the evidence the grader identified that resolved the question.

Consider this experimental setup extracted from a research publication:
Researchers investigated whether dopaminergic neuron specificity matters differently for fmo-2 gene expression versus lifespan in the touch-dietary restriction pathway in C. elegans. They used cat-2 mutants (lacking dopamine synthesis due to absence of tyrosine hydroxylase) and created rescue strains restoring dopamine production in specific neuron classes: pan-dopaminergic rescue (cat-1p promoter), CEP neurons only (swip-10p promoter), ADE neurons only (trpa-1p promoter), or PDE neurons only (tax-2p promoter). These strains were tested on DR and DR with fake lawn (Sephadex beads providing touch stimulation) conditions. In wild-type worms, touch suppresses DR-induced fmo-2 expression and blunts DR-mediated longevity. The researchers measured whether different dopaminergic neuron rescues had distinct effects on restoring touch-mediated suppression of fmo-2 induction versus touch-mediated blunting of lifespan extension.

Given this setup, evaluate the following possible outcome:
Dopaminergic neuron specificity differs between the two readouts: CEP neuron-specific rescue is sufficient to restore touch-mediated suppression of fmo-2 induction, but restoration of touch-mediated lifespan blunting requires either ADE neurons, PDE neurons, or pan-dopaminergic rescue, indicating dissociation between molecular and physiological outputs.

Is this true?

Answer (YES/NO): NO